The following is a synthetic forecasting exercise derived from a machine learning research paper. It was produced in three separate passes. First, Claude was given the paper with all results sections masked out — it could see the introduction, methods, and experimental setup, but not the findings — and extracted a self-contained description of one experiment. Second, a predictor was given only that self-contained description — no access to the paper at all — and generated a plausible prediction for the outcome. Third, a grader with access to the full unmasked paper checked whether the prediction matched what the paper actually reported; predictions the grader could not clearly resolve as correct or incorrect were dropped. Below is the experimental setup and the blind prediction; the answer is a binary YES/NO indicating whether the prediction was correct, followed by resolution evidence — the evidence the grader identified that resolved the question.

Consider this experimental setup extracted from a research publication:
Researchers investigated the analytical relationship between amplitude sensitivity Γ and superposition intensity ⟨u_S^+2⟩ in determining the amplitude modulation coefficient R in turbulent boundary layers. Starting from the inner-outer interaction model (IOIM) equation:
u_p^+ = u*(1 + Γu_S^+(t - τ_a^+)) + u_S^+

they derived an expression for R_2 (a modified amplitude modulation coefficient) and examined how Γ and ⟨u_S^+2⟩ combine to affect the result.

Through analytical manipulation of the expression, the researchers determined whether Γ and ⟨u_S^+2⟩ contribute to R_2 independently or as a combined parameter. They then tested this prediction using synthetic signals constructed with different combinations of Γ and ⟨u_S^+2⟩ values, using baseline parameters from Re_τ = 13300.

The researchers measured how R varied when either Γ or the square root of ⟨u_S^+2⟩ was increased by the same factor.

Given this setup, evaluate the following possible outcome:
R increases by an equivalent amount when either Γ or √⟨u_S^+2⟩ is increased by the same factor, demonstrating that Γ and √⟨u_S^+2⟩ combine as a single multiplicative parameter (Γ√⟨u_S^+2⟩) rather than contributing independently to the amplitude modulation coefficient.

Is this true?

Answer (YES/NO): YES